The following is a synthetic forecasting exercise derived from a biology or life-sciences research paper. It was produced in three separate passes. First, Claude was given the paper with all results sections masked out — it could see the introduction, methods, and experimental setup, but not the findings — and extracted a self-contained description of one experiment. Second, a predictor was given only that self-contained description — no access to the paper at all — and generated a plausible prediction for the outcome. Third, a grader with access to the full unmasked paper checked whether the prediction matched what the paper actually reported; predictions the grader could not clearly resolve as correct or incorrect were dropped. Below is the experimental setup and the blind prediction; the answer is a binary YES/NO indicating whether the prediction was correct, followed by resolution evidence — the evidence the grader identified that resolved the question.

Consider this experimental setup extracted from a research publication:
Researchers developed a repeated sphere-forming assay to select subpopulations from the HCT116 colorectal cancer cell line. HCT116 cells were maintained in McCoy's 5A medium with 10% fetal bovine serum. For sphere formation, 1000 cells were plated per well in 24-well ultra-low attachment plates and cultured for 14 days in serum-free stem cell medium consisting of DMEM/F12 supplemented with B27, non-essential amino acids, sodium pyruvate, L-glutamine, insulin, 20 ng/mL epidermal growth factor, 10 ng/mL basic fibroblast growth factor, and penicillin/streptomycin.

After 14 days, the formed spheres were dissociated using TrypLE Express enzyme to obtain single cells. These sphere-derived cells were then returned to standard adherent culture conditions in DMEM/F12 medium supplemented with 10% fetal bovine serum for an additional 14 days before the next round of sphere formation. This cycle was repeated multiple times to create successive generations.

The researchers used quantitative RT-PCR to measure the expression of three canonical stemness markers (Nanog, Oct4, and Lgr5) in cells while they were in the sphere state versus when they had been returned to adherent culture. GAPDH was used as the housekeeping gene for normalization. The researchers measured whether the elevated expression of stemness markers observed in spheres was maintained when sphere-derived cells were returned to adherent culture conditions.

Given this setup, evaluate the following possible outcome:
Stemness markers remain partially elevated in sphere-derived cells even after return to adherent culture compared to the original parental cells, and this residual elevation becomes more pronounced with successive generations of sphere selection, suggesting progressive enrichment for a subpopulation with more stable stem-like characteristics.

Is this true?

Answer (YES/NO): NO